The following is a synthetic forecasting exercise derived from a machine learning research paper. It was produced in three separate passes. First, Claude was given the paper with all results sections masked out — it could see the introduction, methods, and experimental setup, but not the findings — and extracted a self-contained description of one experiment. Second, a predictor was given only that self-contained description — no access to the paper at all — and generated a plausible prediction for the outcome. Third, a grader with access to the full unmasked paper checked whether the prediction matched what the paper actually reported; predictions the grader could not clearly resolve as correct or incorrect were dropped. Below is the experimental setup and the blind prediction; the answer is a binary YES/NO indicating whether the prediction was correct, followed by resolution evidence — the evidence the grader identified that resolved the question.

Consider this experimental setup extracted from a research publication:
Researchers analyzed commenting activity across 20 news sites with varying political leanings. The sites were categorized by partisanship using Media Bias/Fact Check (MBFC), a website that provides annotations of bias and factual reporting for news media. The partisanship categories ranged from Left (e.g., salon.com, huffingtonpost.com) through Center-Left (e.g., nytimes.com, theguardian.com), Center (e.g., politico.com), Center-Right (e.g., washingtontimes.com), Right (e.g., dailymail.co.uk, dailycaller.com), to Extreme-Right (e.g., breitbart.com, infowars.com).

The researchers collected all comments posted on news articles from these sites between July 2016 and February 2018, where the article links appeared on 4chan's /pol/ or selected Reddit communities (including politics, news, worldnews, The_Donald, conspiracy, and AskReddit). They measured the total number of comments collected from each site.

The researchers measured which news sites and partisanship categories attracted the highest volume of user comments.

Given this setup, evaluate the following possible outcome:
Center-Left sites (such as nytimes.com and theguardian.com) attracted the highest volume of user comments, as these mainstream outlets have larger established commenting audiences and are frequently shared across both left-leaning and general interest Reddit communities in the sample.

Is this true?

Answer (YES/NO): NO